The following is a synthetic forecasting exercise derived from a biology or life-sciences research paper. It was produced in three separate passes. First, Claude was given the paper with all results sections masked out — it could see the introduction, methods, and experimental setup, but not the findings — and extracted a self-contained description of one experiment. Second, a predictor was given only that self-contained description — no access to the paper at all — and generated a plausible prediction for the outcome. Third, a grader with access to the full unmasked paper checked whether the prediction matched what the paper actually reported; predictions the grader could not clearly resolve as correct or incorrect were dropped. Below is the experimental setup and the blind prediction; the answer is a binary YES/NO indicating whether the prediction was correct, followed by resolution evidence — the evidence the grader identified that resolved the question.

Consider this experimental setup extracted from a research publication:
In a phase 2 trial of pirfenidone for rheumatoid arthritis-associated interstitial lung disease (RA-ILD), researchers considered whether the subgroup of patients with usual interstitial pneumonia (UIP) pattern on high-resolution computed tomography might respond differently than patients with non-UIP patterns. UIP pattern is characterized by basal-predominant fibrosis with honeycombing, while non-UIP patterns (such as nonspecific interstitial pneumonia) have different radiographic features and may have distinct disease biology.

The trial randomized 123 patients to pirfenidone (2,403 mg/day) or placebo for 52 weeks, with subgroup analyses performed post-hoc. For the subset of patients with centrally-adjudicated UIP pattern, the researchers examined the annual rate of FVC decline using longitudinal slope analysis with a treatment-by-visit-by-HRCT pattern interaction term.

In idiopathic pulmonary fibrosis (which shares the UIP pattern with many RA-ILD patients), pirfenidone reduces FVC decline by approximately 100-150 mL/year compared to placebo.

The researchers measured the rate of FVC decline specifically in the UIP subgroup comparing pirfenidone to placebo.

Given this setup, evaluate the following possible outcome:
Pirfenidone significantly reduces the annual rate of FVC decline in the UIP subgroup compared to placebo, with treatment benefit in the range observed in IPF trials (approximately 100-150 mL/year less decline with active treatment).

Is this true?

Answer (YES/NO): YES